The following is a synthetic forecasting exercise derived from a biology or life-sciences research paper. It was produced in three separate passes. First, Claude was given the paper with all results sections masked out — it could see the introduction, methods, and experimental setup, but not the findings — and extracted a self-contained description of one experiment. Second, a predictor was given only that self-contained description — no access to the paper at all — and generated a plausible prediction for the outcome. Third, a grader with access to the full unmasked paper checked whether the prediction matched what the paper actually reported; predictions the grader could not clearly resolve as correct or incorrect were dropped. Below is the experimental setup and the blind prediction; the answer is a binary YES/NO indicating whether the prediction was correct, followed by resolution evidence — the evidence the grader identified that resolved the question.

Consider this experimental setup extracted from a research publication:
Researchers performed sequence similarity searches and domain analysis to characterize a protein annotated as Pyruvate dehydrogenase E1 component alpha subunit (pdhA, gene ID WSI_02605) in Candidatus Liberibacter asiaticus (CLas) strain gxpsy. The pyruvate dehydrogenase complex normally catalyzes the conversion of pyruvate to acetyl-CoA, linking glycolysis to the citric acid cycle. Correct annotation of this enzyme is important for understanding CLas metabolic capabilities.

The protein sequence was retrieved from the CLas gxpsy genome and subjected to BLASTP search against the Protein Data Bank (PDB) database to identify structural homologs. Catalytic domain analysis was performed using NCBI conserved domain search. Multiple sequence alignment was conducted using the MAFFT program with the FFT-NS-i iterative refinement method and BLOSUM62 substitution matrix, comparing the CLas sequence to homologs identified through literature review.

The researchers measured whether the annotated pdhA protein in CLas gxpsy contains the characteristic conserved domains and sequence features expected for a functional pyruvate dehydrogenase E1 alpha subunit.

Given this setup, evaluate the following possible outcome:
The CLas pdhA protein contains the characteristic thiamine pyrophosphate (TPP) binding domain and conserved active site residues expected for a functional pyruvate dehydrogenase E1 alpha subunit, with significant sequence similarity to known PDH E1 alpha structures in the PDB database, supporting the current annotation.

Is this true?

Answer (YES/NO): YES